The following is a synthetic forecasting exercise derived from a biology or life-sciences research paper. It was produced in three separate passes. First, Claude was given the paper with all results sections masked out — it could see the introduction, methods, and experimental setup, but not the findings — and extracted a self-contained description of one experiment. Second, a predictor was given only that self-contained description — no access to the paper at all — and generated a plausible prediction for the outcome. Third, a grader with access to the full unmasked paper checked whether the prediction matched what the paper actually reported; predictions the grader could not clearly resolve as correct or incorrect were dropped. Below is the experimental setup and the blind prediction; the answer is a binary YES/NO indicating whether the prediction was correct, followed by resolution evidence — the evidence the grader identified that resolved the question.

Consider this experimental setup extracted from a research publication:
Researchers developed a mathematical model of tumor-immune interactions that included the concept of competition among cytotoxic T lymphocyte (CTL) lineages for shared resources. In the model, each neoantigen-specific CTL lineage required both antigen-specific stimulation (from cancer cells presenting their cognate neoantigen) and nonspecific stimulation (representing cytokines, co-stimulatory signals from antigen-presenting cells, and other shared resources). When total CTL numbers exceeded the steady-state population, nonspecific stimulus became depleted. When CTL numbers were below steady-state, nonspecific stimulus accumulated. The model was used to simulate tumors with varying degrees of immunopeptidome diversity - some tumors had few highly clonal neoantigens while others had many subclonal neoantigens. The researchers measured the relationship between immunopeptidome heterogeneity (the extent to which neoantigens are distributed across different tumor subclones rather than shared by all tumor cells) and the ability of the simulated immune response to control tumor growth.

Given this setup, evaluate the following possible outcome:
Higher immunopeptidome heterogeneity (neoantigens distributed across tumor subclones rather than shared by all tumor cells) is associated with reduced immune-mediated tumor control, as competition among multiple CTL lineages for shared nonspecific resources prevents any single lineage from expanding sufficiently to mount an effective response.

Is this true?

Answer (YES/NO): YES